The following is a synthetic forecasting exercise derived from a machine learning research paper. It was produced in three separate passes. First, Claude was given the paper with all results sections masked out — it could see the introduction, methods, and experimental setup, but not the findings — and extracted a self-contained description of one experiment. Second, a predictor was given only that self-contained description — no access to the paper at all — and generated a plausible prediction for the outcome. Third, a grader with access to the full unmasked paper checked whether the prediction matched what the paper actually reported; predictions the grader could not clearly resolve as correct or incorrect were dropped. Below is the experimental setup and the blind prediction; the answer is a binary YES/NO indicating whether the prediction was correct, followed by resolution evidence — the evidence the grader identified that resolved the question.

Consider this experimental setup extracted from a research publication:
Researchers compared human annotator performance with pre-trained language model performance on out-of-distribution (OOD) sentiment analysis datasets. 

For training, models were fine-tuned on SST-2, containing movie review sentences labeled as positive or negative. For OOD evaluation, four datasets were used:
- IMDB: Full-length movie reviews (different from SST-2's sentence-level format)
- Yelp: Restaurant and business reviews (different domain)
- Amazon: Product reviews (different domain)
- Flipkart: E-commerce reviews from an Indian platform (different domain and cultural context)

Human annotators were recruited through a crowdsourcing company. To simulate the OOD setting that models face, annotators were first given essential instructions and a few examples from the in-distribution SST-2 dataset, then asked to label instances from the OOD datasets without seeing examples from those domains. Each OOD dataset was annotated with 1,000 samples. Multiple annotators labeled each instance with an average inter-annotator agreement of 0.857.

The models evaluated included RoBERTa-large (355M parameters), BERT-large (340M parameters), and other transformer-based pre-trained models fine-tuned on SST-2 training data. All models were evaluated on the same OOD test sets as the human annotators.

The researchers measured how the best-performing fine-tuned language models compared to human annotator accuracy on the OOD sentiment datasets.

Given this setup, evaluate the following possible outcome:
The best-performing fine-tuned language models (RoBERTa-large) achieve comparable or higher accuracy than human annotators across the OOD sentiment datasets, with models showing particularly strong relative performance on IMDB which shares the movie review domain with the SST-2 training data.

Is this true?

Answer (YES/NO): NO